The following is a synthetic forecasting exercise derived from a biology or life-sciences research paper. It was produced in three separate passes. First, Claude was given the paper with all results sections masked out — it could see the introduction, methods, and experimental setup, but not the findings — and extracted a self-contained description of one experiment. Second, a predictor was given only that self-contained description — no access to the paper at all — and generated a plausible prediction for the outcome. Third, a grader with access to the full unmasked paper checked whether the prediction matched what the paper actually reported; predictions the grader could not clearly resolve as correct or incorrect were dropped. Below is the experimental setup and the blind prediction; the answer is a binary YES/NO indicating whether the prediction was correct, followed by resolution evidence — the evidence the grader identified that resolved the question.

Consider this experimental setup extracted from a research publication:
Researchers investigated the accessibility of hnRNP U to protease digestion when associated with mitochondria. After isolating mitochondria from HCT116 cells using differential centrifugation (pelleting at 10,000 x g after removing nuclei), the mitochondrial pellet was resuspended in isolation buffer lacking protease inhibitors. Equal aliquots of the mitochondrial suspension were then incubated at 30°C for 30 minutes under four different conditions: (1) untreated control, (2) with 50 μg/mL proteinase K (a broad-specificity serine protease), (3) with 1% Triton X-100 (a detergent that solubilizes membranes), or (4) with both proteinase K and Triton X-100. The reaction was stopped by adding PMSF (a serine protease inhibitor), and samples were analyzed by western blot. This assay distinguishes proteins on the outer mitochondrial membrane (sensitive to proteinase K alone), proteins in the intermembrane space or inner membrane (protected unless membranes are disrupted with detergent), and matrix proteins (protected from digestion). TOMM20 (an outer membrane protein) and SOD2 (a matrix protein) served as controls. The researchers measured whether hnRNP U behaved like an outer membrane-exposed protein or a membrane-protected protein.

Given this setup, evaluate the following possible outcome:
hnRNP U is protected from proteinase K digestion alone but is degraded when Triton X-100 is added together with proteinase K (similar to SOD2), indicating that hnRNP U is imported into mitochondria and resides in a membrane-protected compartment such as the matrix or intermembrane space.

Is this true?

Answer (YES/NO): NO